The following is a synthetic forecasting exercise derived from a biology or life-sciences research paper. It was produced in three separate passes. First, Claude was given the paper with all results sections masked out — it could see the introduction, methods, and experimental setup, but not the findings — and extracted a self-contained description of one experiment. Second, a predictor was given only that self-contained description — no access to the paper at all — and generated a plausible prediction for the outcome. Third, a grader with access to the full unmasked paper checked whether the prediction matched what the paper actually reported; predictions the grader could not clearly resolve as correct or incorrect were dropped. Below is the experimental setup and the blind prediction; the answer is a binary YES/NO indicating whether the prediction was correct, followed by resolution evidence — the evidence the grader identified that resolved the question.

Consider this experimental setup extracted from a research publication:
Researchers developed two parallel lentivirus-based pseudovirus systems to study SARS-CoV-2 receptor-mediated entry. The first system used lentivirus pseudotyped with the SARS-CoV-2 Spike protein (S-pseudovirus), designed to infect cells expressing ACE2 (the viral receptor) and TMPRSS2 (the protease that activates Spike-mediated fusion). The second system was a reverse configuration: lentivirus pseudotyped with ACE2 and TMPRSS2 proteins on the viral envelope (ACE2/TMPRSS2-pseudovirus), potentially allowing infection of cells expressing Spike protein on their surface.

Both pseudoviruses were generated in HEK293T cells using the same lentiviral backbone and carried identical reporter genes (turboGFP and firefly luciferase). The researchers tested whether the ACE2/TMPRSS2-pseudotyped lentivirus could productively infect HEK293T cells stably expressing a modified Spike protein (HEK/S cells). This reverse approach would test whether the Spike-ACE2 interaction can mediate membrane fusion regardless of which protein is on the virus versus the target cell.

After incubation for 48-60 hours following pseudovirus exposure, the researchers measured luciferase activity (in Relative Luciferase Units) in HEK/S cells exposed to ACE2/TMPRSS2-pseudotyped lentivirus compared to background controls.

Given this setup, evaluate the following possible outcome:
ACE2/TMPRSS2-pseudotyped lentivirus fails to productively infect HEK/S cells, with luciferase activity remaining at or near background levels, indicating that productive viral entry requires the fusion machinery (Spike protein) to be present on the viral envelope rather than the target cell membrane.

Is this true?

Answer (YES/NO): NO